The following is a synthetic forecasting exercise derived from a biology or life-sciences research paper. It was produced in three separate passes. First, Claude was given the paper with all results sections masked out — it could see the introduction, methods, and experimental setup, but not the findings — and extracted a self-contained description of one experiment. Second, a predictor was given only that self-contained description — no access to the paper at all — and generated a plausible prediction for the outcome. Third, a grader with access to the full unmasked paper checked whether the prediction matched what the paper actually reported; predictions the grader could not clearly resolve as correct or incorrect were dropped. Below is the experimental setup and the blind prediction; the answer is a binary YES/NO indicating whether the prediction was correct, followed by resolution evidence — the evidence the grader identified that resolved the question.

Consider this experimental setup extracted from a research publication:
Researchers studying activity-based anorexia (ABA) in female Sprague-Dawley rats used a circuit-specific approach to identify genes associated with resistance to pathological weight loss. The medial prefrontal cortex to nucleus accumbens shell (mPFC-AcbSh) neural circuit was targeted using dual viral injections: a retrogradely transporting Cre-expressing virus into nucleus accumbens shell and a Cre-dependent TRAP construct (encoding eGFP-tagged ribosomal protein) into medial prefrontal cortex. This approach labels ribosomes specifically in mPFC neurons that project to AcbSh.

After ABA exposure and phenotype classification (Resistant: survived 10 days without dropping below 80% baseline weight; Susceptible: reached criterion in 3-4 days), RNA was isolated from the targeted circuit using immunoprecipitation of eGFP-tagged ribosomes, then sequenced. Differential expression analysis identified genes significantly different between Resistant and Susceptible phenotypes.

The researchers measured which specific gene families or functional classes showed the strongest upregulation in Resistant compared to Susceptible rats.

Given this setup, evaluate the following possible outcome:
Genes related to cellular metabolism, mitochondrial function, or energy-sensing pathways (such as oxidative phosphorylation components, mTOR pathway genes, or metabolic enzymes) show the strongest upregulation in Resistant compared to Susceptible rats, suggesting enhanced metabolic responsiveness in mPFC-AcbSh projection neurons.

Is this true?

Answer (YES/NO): YES